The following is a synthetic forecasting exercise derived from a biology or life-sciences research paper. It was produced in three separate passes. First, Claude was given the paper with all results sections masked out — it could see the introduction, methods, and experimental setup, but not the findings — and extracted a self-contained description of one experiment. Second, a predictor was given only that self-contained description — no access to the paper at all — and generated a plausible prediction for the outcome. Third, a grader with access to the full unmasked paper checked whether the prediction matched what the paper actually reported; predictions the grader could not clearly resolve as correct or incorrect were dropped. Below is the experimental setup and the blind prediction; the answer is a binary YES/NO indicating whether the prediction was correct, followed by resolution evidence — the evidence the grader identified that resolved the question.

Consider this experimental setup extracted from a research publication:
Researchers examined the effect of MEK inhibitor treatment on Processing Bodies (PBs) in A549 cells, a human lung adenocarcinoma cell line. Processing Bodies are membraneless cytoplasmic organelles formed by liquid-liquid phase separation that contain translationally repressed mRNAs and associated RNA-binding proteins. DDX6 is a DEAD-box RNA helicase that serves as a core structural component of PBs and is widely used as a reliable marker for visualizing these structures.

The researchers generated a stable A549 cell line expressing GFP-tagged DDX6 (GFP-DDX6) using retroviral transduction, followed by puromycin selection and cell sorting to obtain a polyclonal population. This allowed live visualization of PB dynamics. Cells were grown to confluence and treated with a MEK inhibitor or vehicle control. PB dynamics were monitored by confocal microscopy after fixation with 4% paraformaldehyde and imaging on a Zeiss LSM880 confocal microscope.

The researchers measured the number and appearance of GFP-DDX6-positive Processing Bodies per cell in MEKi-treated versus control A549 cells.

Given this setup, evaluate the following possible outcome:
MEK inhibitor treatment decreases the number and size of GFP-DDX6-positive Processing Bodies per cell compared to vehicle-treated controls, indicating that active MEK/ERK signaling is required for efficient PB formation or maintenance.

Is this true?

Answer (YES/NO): YES